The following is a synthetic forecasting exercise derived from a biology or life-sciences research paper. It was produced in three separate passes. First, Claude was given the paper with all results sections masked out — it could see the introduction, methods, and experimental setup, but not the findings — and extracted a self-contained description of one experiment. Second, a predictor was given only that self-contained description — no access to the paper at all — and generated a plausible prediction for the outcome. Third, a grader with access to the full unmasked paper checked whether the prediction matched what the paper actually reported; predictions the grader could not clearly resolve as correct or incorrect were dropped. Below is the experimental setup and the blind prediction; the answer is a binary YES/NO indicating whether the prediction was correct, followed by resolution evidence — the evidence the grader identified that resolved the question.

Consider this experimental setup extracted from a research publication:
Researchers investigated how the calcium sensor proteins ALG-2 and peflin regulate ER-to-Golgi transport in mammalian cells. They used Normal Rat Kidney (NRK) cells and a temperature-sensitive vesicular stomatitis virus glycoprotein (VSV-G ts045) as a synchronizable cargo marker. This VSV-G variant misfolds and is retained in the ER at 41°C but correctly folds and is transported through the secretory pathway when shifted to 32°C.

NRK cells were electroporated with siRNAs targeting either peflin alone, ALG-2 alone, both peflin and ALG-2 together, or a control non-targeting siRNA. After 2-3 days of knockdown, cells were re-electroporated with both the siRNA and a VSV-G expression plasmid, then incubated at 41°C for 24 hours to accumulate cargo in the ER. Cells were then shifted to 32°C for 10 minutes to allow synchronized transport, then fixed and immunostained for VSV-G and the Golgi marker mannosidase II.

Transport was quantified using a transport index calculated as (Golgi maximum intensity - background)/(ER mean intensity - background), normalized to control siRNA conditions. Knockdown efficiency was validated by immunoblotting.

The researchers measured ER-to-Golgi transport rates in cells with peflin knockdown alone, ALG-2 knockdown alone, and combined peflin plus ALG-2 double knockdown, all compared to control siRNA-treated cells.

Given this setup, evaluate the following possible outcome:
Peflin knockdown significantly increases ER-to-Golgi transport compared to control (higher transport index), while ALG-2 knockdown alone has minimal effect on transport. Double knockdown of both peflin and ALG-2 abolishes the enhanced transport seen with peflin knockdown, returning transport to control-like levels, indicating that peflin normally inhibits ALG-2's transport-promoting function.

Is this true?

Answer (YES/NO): NO